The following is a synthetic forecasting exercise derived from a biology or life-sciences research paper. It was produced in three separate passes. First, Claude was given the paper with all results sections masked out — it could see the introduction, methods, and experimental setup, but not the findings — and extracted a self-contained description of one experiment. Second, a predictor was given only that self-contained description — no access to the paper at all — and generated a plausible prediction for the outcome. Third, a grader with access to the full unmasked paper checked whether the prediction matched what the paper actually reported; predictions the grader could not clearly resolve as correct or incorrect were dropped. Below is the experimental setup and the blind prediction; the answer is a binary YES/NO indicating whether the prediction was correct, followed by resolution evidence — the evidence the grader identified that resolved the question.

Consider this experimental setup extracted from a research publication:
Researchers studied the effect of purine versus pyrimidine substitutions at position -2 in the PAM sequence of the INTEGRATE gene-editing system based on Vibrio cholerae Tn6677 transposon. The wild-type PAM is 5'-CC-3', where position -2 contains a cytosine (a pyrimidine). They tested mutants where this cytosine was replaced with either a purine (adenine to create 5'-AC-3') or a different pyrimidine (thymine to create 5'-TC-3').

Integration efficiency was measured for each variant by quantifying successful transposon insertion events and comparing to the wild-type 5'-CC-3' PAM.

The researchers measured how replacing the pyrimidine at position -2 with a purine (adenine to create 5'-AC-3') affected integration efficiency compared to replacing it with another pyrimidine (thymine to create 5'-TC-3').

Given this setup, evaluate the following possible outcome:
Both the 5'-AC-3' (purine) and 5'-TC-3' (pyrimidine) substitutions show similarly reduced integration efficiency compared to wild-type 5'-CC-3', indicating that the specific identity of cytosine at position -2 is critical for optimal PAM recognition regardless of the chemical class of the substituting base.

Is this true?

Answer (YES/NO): NO